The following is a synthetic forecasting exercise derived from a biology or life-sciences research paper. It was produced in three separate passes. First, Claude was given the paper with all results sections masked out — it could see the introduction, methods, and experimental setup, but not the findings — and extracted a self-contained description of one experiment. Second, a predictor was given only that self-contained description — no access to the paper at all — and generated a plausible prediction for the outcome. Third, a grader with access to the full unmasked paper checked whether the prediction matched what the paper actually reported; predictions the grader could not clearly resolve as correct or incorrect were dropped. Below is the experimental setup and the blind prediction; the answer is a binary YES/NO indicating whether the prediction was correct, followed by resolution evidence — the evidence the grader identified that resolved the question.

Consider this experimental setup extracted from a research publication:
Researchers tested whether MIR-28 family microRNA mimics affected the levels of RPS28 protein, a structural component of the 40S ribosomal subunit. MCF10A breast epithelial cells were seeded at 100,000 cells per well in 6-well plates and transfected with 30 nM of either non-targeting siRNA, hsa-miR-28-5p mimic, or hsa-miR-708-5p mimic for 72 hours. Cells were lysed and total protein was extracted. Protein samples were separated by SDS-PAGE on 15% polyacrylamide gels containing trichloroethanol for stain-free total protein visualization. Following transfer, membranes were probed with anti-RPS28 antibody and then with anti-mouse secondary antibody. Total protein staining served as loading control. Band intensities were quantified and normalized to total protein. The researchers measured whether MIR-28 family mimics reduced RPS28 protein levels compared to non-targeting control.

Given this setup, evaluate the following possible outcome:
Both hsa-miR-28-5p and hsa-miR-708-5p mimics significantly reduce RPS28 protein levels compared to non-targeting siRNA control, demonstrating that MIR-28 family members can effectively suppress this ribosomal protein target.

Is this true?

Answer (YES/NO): YES